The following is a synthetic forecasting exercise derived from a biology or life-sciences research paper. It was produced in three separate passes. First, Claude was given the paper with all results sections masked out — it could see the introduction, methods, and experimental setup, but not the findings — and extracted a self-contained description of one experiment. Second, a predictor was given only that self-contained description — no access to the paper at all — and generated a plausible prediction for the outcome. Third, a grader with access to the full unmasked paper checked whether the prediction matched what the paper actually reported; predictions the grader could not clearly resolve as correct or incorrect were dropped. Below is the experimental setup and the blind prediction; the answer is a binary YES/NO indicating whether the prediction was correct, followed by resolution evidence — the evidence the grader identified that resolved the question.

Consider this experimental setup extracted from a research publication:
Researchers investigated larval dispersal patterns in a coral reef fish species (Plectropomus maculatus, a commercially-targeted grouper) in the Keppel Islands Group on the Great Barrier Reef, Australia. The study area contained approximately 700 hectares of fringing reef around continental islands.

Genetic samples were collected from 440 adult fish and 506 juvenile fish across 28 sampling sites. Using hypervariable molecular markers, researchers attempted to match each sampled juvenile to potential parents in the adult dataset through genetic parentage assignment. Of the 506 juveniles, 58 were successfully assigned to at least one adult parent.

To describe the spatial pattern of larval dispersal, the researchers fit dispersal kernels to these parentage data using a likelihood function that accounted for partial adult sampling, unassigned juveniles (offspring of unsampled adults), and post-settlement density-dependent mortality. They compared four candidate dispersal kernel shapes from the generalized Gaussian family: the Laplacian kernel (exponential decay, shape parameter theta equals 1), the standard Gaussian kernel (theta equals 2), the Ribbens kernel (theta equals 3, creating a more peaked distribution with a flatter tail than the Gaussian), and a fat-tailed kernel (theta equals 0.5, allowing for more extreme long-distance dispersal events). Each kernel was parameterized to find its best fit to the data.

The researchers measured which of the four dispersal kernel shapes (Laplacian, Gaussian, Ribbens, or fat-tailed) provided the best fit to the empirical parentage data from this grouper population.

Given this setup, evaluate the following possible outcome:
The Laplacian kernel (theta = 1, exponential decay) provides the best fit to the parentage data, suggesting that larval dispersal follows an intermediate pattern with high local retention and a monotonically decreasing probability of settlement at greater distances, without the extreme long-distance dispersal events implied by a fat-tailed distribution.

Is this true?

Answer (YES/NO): NO